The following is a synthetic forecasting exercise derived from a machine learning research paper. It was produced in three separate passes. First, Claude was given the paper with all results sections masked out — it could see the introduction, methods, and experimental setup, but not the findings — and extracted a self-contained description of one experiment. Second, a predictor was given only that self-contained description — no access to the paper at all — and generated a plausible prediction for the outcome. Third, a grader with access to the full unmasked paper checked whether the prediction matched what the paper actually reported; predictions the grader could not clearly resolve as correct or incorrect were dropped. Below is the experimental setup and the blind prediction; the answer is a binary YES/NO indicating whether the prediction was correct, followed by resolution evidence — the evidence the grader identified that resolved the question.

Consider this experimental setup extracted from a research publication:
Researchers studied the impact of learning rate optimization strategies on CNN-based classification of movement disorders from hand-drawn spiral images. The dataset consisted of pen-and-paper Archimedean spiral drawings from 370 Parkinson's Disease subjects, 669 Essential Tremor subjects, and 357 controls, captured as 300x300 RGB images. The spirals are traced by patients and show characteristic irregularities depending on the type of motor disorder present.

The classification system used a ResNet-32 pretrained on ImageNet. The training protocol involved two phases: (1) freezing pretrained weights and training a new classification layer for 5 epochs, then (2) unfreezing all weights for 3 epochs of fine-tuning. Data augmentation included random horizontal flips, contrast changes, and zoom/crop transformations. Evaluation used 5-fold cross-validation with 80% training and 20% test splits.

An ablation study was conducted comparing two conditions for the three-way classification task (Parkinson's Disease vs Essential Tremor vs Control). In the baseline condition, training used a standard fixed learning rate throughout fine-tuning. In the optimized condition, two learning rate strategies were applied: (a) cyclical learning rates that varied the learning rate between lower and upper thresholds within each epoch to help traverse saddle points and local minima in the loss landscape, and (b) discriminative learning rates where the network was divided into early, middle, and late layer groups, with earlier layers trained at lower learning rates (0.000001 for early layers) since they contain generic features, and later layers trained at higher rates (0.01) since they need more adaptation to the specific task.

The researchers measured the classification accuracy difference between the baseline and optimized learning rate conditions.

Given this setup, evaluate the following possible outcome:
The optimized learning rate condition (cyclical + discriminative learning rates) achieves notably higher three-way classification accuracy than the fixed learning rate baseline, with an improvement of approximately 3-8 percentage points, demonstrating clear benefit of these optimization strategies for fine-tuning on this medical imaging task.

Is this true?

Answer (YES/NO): YES